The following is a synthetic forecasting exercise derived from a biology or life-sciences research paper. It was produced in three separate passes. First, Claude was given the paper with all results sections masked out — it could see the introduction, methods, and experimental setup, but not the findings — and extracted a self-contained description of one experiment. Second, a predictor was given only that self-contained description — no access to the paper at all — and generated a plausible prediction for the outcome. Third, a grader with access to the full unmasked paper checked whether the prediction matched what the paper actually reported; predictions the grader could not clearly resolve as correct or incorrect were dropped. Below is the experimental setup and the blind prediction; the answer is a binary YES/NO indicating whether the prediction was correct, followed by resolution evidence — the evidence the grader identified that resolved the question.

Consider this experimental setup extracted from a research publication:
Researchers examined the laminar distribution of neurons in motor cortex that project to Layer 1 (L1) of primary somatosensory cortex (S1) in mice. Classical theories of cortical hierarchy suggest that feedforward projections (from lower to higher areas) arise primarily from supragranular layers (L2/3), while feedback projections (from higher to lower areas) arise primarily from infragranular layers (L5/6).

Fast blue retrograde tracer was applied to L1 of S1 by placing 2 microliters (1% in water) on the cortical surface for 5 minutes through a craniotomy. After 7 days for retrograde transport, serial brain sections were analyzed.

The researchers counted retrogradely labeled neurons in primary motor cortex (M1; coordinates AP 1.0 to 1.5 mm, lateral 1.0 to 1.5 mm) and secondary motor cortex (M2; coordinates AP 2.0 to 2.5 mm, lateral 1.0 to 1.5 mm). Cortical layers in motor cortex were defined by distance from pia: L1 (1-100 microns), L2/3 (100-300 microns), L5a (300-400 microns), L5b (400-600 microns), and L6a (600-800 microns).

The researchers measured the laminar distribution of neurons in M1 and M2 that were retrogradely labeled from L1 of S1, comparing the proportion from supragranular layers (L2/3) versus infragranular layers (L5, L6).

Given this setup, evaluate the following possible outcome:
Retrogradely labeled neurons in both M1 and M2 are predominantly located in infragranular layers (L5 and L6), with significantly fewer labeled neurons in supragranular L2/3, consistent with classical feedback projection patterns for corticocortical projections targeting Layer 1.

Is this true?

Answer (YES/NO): NO